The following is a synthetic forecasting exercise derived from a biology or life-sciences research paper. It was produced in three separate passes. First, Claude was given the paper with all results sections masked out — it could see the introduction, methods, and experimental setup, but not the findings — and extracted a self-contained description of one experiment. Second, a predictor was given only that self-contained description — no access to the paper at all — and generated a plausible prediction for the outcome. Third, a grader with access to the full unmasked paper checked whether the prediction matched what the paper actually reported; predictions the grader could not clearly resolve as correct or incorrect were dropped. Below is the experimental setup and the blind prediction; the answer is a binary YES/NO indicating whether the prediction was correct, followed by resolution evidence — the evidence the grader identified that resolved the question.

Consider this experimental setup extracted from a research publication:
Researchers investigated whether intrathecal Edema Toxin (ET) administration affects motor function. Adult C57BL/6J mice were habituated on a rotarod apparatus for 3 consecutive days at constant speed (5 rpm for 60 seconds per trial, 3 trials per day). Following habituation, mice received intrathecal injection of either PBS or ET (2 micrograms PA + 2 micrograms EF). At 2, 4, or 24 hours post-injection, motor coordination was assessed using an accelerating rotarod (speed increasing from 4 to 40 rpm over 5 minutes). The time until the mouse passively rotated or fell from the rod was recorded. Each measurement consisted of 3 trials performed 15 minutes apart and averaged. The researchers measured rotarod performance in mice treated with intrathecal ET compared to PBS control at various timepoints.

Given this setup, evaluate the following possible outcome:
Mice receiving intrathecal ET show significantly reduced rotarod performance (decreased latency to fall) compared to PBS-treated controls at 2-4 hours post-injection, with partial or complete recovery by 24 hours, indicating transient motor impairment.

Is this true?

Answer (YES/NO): NO